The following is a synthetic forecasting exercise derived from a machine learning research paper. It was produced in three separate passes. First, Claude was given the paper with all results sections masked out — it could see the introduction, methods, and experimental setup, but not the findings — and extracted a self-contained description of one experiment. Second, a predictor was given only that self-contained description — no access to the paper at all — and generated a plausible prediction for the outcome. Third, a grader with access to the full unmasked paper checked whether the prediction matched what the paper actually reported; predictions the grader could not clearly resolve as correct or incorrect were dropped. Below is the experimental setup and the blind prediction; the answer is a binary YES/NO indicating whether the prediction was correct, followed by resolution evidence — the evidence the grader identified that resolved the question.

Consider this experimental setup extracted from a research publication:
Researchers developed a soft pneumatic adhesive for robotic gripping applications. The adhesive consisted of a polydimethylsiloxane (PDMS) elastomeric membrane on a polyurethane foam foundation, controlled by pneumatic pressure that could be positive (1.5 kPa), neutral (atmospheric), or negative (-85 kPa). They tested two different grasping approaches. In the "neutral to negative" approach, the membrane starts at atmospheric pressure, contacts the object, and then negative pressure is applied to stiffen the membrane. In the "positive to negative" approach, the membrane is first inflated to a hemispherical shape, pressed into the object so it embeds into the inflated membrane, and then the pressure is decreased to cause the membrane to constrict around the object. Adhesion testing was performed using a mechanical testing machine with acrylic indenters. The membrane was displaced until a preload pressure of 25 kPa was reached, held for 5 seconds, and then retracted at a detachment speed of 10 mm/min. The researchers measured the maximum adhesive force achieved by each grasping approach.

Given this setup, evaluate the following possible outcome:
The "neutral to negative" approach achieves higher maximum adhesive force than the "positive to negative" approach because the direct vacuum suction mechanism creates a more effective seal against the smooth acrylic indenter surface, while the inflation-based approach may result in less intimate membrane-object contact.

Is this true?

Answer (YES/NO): NO